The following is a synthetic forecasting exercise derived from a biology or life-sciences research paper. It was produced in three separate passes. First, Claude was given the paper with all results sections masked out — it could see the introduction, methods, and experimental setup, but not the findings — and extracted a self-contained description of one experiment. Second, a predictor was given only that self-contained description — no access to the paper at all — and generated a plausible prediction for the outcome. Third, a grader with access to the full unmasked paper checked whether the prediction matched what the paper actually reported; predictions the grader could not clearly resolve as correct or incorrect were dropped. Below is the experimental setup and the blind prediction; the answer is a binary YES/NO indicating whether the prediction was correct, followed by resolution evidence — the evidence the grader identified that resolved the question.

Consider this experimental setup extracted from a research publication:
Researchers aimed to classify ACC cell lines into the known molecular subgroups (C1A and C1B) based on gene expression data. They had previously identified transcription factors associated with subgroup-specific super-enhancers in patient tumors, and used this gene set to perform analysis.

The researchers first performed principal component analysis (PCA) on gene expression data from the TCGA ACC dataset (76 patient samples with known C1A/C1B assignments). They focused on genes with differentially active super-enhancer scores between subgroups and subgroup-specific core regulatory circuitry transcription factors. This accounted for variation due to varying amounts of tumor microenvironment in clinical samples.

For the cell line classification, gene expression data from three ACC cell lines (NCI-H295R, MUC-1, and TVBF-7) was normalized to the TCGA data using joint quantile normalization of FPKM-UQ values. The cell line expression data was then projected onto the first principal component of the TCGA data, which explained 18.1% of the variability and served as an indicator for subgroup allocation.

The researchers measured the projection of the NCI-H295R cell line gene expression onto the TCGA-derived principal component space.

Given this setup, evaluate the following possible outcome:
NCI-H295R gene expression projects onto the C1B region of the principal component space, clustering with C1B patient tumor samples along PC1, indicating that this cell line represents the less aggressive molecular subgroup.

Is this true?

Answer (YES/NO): NO